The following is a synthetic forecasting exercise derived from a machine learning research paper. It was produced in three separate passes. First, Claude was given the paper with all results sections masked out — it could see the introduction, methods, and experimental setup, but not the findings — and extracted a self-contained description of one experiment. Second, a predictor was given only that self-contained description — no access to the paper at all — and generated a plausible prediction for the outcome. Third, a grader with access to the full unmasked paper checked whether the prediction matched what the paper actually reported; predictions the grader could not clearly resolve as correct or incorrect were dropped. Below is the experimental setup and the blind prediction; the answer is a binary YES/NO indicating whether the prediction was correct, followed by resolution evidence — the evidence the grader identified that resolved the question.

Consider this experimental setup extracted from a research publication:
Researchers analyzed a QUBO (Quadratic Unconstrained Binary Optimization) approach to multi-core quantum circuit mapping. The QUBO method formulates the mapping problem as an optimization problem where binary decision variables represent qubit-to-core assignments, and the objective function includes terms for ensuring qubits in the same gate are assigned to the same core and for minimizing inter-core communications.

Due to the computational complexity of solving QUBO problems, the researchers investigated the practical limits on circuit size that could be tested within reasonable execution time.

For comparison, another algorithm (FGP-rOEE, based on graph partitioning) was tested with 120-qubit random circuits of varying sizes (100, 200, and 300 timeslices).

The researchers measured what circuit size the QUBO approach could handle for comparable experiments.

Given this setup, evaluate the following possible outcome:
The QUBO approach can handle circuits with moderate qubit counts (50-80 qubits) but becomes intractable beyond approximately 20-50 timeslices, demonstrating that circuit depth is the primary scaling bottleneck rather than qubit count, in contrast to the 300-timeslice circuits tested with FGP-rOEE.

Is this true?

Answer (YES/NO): NO